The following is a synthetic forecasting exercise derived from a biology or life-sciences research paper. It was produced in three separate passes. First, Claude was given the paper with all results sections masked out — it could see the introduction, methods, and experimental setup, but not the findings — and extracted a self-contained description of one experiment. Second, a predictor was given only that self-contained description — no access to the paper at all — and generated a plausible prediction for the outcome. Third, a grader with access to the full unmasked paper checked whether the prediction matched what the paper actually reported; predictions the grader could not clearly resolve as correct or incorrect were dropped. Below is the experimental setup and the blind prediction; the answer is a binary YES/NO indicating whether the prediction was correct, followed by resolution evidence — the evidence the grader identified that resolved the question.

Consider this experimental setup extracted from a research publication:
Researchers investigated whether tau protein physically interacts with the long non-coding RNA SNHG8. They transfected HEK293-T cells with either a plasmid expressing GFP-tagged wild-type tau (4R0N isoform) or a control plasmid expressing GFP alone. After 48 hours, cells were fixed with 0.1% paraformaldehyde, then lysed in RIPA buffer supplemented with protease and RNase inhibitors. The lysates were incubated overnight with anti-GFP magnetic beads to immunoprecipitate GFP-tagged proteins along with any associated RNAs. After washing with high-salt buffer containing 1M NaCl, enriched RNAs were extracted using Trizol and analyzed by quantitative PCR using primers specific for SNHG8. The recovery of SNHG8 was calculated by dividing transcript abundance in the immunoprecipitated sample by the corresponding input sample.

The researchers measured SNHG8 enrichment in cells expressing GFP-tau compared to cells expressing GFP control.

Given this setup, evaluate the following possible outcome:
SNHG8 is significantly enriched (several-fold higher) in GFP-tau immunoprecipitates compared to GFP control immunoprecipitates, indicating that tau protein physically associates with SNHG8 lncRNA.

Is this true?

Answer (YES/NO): YES